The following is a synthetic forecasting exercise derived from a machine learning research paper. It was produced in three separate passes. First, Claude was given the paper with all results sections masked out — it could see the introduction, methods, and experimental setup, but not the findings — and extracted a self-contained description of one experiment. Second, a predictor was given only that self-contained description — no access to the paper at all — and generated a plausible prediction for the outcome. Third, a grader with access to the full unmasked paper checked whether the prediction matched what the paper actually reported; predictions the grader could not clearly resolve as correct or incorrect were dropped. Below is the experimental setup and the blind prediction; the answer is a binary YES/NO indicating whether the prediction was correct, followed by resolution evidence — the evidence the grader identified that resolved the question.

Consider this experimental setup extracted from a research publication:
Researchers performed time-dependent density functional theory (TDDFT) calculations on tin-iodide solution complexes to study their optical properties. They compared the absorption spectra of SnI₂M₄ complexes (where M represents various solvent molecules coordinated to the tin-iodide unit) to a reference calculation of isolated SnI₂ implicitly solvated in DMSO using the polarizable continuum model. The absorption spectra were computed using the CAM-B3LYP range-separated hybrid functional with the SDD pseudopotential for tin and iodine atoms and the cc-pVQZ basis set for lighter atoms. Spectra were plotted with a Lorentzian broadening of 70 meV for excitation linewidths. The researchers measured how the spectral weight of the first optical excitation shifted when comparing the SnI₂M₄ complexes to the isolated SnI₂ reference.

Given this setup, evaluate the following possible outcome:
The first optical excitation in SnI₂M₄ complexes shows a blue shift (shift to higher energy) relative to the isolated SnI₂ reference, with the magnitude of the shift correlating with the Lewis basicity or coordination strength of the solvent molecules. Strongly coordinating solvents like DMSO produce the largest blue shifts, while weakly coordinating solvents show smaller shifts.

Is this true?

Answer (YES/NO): NO